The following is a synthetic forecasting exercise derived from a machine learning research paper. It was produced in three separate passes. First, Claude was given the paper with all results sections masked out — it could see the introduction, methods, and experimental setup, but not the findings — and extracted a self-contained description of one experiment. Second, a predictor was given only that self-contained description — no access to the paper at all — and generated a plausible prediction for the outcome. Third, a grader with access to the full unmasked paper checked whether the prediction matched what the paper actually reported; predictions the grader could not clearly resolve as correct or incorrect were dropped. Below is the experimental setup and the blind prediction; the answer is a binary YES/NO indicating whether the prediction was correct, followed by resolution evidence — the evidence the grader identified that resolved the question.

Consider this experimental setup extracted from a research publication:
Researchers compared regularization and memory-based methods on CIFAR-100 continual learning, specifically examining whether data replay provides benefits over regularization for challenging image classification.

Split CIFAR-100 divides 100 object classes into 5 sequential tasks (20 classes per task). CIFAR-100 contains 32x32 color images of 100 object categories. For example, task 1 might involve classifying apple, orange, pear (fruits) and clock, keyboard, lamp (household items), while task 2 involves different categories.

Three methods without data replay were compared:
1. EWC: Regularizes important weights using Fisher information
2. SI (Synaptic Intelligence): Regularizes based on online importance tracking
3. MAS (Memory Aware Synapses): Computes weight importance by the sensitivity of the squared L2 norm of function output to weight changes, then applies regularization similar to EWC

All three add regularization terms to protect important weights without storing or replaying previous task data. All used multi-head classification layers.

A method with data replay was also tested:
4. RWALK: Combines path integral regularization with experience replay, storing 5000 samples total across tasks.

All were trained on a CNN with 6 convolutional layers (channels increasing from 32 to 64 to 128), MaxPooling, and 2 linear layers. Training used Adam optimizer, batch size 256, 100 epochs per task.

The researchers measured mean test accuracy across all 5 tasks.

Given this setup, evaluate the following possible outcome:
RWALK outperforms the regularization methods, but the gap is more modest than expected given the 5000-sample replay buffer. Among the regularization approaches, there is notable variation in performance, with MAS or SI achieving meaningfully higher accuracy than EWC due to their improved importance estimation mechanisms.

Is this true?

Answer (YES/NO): NO